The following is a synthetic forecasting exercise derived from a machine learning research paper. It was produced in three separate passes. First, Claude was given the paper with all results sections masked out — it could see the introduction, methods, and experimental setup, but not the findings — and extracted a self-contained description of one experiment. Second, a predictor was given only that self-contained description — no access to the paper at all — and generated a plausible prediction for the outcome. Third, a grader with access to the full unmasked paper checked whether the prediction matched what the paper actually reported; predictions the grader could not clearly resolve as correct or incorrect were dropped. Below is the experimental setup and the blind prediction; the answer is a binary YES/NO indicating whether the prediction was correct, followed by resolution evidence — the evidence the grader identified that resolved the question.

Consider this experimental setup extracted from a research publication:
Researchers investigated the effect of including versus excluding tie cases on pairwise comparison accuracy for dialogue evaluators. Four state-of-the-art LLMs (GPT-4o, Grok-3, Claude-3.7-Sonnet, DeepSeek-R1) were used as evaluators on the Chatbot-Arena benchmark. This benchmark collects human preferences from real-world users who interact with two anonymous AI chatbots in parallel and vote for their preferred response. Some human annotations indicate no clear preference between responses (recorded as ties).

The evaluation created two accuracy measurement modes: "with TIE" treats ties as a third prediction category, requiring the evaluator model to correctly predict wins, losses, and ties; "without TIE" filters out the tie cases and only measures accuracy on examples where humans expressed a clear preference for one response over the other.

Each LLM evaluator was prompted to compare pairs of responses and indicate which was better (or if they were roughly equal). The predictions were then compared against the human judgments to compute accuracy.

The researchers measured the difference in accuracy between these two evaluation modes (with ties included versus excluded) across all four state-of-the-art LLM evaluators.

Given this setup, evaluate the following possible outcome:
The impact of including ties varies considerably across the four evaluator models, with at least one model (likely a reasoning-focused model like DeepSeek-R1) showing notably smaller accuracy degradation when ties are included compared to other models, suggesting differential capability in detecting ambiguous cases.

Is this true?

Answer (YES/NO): NO